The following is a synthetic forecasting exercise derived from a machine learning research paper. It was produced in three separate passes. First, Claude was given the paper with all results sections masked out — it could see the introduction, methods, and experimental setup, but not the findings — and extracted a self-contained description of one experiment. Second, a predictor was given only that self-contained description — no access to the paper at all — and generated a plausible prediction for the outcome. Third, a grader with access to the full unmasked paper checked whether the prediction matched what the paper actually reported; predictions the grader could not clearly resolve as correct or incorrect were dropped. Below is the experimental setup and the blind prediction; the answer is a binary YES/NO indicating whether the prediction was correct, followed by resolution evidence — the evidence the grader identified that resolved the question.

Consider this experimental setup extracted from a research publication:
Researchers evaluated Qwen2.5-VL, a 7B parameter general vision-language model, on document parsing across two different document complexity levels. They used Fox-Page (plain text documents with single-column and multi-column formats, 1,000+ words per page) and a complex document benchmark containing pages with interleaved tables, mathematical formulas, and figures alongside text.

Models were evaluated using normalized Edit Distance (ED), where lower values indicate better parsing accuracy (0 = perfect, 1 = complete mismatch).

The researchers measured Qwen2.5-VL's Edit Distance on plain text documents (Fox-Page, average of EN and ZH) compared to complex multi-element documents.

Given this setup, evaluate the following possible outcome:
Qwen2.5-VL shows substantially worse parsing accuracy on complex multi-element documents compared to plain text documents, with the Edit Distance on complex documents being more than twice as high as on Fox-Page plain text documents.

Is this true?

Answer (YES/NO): YES